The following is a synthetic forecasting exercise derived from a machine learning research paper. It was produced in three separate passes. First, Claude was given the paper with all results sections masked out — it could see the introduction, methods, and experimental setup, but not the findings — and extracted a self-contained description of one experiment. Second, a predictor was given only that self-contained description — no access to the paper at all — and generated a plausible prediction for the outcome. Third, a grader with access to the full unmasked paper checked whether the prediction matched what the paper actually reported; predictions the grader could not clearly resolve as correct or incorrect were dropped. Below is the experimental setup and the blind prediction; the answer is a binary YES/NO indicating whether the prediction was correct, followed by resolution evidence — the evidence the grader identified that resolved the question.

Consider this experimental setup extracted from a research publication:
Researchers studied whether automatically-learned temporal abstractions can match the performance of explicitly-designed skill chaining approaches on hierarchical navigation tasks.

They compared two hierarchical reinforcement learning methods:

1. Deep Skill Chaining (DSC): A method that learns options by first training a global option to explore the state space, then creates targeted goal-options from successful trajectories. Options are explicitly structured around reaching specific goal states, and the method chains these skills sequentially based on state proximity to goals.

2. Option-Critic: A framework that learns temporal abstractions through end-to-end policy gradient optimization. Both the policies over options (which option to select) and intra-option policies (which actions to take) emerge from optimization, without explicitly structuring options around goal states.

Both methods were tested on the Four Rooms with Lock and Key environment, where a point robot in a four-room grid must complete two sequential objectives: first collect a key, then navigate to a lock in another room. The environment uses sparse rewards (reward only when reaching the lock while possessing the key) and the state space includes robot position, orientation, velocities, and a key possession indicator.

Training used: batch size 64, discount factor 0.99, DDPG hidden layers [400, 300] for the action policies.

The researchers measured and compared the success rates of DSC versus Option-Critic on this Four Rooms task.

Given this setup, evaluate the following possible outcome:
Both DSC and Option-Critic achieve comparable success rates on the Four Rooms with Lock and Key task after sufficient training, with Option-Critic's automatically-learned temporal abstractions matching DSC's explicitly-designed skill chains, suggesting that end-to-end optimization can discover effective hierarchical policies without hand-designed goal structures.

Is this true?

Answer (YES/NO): NO